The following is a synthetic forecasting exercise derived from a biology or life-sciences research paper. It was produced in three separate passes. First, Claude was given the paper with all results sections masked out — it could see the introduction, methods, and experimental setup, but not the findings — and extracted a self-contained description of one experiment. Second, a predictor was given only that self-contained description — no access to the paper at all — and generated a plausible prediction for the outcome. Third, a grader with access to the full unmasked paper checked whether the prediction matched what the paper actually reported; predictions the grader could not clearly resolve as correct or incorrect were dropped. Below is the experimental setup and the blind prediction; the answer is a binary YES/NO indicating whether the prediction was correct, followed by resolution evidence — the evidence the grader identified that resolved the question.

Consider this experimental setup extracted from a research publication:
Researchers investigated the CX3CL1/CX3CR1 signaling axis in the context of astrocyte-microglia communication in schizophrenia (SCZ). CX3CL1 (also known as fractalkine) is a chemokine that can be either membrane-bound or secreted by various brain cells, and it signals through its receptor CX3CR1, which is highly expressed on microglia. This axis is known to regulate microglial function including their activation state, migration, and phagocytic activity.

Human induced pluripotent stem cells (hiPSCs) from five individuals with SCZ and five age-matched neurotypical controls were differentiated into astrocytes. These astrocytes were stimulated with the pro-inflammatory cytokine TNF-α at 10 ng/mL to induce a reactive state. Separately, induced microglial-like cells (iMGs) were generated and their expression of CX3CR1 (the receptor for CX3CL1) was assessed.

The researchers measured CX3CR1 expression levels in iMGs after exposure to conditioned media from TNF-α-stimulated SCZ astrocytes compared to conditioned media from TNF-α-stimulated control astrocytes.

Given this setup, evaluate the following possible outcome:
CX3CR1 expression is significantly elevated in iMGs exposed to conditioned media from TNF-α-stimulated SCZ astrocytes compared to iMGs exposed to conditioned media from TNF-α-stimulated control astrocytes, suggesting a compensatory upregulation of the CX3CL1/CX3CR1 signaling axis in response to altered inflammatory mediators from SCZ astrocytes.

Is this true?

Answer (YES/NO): NO